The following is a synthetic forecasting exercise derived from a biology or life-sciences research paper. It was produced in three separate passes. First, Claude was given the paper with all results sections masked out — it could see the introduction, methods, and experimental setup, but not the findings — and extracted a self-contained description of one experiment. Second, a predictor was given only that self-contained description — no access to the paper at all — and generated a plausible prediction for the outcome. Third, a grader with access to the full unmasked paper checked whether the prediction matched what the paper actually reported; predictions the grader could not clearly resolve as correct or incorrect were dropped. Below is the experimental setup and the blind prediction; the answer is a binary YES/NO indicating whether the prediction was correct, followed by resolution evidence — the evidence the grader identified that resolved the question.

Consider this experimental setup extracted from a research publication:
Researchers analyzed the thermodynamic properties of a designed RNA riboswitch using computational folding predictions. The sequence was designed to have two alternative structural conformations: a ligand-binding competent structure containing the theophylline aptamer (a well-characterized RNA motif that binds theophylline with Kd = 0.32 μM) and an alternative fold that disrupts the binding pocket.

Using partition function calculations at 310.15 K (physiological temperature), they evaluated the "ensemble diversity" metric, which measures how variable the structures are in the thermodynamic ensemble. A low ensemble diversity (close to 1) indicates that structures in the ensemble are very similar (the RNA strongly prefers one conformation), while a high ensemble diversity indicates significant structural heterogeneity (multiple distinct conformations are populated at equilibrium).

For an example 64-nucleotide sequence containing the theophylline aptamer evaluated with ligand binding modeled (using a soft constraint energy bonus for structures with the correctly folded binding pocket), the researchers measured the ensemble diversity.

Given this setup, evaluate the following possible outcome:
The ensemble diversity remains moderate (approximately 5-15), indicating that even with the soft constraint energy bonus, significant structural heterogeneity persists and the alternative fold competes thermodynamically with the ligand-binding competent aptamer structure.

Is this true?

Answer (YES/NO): YES